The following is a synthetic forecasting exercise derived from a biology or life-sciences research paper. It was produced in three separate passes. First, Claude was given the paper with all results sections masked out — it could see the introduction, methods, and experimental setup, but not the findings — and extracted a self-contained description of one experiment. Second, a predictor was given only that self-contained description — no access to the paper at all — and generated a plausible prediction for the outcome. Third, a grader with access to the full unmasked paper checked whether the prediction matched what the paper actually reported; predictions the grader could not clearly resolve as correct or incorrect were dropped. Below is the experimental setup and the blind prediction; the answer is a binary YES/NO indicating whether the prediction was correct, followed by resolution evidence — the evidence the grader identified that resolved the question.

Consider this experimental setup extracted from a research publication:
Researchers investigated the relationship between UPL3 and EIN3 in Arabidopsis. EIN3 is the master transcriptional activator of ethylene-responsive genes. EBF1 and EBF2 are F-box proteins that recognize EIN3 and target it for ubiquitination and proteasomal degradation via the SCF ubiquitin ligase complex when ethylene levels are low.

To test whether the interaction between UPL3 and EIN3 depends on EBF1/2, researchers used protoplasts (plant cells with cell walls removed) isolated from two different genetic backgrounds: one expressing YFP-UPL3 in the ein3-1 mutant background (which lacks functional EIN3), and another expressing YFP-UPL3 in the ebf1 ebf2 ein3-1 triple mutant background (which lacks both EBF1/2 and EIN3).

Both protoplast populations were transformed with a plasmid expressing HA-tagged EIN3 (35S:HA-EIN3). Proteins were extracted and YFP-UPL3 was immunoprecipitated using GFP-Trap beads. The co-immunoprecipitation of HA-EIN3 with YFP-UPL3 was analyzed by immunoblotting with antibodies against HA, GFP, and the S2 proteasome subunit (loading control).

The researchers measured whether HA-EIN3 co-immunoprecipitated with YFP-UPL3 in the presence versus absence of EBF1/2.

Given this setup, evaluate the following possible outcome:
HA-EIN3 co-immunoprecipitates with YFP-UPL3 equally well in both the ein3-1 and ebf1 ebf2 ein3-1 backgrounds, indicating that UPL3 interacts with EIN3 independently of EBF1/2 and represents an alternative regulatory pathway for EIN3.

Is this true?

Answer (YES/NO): NO